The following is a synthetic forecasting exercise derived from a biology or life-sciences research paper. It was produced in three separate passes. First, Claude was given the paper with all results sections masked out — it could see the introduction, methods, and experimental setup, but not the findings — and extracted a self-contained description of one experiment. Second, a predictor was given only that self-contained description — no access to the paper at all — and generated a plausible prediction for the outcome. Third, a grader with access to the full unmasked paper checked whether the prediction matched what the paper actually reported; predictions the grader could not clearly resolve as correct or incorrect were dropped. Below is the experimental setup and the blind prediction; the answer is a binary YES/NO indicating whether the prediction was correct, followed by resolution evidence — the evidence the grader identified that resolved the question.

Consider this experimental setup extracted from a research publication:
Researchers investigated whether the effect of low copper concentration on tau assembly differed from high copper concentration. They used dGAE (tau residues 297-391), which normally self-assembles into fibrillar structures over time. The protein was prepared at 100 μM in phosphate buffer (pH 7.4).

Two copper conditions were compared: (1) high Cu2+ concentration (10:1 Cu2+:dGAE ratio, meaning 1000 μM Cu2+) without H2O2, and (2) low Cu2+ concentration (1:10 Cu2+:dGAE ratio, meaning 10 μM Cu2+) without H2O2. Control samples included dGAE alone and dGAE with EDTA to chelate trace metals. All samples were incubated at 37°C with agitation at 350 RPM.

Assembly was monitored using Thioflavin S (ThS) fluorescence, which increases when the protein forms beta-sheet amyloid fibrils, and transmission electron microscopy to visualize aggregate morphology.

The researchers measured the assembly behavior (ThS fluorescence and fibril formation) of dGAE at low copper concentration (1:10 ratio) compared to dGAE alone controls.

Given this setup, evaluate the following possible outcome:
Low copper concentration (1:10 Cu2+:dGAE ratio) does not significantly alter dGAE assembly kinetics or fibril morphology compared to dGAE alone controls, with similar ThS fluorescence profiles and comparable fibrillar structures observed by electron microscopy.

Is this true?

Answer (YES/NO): YES